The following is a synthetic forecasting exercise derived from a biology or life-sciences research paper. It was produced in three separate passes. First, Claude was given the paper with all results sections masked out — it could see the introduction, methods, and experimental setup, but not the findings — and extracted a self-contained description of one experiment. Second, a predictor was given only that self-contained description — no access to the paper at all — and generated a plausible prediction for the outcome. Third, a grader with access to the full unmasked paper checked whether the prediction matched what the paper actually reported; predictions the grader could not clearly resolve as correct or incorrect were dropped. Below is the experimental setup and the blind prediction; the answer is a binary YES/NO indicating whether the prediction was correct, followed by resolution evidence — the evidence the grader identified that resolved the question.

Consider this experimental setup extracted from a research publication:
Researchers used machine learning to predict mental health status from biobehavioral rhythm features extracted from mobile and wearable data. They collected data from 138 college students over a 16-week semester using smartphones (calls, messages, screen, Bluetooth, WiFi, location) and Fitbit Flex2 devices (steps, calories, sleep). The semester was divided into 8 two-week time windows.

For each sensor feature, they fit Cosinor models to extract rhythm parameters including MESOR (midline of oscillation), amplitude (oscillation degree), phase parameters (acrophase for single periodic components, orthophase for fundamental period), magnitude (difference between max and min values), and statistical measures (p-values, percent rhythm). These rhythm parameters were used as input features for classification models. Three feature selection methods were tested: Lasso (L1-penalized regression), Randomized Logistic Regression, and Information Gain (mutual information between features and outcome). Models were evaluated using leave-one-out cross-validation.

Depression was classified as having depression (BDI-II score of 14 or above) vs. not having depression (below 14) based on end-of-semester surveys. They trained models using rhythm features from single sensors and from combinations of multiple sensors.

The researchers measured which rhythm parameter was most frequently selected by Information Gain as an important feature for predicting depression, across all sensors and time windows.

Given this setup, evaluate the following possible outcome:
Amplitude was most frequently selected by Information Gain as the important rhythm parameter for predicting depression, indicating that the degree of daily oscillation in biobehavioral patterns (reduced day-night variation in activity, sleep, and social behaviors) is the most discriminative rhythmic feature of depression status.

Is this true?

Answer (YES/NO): NO